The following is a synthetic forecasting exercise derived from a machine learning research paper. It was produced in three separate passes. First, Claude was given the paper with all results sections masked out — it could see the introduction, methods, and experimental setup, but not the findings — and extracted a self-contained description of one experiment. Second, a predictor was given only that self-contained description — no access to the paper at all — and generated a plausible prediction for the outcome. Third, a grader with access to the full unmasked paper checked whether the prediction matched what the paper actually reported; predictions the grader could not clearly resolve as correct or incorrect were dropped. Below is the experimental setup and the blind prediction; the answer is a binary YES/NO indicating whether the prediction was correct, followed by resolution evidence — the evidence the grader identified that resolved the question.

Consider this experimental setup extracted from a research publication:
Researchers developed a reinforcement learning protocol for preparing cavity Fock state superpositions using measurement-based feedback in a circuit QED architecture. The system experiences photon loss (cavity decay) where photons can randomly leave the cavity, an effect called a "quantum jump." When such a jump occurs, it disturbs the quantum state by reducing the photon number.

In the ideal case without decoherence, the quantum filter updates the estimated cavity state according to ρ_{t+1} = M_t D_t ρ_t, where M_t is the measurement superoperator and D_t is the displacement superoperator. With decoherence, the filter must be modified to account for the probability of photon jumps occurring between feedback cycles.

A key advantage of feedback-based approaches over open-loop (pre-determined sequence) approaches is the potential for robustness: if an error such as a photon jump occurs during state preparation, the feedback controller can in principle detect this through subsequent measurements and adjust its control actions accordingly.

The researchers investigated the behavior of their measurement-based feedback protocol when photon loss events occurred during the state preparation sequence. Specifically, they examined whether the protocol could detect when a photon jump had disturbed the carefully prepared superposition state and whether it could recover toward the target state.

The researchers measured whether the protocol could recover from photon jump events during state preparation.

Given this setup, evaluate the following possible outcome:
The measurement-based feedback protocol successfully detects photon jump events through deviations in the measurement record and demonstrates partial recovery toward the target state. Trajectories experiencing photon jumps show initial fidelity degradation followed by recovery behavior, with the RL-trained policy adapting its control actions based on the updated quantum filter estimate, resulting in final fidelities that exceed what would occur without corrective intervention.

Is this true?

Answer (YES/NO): YES